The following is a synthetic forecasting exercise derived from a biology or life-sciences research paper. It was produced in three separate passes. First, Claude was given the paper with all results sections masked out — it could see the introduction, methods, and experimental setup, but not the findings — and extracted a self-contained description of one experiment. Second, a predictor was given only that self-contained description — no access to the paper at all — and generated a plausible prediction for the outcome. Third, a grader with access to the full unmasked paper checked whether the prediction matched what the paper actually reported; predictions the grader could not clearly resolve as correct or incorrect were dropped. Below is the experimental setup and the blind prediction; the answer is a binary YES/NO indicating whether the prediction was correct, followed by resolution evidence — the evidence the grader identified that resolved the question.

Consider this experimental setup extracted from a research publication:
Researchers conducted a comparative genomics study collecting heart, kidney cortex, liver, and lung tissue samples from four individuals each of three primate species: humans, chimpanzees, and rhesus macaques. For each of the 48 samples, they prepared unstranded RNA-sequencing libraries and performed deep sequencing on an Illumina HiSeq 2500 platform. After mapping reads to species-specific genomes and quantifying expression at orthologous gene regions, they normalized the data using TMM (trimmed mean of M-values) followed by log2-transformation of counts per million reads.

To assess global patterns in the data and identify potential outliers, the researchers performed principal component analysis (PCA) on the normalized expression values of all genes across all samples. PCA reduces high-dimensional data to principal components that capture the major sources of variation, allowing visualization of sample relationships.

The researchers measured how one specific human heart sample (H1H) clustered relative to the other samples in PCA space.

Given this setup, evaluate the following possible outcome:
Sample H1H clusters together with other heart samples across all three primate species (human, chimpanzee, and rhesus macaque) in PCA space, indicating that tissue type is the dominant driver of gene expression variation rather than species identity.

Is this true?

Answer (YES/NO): NO